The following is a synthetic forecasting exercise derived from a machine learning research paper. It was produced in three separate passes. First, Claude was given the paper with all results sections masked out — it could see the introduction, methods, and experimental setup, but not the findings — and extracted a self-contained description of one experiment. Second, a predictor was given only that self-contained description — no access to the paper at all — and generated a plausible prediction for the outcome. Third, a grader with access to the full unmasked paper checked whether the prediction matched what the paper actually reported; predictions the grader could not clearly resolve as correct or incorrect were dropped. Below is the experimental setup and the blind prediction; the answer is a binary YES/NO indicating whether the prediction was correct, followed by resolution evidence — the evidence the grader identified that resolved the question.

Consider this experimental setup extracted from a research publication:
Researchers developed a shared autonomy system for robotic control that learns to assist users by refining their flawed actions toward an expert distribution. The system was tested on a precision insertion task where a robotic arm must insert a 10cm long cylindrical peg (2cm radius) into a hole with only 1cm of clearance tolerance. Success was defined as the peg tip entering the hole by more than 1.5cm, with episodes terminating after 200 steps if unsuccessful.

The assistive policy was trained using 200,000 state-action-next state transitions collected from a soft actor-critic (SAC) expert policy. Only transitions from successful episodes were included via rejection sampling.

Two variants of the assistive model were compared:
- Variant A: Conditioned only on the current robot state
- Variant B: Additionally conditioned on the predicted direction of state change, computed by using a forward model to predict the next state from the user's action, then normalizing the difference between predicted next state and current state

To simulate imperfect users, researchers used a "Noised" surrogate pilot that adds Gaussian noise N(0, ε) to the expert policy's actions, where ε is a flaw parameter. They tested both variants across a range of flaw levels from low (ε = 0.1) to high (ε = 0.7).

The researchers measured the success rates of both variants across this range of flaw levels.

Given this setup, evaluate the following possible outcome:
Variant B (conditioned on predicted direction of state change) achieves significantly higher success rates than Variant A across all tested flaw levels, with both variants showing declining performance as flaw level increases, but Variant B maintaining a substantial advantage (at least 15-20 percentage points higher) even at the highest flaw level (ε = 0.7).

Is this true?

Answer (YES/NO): NO